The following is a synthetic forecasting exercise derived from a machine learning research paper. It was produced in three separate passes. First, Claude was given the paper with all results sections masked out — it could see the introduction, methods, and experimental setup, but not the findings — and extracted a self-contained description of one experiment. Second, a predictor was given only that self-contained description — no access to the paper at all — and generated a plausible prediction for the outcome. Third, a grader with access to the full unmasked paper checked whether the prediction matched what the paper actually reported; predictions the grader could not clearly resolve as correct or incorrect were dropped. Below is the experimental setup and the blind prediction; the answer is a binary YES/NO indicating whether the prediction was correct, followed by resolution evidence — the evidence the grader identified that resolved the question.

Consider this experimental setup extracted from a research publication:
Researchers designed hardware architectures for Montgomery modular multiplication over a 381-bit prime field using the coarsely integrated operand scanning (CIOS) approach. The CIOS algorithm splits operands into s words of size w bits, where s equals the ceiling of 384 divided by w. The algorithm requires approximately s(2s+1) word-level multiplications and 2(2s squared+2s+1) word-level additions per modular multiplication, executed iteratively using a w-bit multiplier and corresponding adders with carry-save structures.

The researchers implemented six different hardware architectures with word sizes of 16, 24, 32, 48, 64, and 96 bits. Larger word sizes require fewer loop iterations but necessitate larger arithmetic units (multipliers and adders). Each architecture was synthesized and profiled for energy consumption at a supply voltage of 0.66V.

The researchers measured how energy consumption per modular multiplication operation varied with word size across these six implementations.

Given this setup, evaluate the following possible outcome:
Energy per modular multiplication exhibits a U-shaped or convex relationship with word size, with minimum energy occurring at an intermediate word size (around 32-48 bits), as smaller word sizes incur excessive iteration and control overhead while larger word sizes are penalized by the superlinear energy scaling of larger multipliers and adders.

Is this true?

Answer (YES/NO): NO